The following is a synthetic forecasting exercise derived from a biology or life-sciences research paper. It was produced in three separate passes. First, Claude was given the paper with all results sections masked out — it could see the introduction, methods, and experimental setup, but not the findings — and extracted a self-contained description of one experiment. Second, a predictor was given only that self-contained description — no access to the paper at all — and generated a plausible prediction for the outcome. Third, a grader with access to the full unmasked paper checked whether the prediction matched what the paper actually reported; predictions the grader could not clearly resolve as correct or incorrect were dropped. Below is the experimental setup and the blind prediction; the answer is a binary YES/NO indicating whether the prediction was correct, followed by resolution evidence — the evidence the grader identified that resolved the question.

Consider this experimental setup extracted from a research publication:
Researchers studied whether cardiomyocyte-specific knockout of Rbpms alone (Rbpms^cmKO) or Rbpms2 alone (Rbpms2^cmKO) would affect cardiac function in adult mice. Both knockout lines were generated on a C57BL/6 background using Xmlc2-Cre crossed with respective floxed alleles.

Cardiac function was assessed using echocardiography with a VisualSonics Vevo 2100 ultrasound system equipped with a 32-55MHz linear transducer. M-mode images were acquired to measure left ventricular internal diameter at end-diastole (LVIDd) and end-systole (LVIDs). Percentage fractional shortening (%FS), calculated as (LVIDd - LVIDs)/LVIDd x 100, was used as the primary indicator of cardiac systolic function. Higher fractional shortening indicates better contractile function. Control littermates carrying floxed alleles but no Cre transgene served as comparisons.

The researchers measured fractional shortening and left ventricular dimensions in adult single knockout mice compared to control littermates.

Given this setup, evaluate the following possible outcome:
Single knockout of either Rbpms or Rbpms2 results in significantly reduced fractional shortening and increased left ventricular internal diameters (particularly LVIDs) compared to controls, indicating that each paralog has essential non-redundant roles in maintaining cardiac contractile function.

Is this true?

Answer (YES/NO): NO